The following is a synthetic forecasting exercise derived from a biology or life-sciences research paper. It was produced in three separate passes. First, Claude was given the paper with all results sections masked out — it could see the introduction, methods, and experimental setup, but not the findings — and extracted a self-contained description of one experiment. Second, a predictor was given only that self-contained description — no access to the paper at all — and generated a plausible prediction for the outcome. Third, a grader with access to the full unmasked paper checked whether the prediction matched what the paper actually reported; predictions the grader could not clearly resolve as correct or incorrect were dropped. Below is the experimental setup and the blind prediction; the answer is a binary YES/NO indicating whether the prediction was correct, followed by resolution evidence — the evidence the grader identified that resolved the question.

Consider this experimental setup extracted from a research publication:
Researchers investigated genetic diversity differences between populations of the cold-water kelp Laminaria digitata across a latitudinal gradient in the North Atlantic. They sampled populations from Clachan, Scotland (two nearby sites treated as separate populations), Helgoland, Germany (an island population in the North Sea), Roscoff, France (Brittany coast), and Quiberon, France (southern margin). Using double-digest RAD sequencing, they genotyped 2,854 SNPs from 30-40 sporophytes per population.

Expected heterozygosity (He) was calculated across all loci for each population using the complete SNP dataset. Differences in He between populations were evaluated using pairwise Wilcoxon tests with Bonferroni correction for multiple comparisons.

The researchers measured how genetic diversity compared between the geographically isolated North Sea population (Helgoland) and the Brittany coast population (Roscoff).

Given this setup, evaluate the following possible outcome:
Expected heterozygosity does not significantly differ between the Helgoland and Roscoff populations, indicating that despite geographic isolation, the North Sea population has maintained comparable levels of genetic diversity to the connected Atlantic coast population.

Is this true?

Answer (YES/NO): NO